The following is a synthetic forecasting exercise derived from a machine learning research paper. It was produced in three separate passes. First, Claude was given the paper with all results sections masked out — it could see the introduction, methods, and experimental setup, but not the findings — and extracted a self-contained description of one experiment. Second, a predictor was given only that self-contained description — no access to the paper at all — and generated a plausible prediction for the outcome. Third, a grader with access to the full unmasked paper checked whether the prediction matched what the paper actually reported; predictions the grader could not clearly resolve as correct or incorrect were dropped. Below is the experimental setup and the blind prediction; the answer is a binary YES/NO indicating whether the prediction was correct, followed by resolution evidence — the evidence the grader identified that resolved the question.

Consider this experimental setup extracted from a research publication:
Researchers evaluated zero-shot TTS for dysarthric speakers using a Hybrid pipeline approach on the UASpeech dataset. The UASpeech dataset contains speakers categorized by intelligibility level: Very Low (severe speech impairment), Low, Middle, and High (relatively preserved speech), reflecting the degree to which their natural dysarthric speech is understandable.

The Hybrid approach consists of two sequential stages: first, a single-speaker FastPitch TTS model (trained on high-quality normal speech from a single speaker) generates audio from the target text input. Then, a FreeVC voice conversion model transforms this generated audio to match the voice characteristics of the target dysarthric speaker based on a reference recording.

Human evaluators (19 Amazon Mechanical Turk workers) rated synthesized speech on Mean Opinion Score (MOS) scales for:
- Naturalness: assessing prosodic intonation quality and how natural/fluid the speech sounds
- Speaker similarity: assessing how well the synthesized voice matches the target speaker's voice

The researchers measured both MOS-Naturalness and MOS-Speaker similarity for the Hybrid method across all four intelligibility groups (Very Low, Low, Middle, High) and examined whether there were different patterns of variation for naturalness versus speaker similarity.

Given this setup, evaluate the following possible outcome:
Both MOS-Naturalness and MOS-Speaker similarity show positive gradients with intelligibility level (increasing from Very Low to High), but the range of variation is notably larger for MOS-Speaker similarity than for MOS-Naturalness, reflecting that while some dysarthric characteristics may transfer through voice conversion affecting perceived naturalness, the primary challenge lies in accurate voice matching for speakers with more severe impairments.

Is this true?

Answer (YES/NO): NO